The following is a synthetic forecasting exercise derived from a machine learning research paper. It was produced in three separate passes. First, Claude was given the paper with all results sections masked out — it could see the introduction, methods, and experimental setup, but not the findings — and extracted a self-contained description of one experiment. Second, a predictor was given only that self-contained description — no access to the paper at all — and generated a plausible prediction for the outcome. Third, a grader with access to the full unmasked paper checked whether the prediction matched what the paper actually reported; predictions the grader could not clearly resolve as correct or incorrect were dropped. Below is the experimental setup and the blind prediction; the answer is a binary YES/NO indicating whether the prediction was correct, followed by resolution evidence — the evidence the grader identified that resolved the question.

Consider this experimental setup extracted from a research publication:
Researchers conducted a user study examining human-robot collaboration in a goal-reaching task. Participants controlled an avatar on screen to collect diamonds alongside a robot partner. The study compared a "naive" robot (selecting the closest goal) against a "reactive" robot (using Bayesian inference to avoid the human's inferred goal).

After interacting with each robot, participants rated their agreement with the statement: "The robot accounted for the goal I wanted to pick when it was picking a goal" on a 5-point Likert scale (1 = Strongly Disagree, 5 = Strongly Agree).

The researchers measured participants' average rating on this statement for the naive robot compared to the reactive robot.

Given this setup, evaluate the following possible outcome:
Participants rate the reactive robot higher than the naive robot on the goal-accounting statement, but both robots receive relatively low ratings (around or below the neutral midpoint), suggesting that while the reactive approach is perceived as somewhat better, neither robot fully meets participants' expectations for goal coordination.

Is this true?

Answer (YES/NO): NO